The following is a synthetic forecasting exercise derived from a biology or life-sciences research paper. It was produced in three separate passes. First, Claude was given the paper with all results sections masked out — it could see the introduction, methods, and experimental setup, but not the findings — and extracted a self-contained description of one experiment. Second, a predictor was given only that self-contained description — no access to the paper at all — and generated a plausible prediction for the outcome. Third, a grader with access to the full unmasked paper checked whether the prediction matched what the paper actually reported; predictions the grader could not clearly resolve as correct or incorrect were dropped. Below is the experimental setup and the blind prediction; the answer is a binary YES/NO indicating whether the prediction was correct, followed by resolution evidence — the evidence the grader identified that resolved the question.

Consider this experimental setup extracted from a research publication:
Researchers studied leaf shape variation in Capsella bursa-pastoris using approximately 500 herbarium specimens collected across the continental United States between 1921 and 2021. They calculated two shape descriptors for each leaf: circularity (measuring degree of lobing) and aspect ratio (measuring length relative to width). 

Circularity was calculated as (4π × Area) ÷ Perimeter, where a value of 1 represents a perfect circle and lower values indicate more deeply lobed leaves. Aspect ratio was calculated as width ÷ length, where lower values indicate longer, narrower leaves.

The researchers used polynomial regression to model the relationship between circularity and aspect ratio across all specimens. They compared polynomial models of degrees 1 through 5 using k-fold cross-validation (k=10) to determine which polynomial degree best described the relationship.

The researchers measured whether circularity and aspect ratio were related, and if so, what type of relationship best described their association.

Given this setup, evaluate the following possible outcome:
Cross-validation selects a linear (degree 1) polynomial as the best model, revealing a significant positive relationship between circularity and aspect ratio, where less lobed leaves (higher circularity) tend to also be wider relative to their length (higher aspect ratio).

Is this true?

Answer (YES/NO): NO